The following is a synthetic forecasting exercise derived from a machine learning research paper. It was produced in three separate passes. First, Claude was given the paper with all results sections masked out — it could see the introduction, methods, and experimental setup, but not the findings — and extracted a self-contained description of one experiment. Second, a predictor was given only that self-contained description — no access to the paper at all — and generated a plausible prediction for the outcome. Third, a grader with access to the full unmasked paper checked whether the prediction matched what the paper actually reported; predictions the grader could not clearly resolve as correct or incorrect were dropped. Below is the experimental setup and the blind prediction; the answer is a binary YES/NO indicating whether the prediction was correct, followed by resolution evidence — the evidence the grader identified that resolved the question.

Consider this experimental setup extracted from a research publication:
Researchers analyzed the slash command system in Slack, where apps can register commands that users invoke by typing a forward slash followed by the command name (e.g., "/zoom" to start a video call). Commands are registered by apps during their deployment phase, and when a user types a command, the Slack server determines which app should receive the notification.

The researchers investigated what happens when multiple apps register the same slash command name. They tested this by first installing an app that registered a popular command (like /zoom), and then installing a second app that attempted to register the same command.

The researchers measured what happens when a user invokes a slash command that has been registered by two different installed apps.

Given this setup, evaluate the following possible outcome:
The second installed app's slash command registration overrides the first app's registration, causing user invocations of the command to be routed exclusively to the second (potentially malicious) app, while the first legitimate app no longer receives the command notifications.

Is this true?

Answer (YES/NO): YES